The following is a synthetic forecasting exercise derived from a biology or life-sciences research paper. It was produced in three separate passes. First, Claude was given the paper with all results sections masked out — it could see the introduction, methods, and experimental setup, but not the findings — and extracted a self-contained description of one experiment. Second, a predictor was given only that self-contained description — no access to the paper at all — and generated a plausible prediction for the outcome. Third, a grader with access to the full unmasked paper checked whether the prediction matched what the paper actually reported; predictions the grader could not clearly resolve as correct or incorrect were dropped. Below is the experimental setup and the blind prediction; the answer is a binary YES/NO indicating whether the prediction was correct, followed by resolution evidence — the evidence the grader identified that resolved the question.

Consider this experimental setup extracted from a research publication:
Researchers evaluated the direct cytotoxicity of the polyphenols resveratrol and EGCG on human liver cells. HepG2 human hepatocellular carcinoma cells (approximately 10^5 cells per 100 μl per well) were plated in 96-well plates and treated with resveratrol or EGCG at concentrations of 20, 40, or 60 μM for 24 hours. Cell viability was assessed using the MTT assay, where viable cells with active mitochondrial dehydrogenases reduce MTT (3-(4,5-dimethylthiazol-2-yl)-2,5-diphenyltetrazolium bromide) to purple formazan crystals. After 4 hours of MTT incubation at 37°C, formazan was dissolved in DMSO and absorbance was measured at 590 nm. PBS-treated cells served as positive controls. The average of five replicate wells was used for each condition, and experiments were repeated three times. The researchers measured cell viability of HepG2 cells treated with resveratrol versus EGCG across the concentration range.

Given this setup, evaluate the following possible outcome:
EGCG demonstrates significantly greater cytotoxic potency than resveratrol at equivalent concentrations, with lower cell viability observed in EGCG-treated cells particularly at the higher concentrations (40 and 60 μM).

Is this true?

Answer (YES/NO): YES